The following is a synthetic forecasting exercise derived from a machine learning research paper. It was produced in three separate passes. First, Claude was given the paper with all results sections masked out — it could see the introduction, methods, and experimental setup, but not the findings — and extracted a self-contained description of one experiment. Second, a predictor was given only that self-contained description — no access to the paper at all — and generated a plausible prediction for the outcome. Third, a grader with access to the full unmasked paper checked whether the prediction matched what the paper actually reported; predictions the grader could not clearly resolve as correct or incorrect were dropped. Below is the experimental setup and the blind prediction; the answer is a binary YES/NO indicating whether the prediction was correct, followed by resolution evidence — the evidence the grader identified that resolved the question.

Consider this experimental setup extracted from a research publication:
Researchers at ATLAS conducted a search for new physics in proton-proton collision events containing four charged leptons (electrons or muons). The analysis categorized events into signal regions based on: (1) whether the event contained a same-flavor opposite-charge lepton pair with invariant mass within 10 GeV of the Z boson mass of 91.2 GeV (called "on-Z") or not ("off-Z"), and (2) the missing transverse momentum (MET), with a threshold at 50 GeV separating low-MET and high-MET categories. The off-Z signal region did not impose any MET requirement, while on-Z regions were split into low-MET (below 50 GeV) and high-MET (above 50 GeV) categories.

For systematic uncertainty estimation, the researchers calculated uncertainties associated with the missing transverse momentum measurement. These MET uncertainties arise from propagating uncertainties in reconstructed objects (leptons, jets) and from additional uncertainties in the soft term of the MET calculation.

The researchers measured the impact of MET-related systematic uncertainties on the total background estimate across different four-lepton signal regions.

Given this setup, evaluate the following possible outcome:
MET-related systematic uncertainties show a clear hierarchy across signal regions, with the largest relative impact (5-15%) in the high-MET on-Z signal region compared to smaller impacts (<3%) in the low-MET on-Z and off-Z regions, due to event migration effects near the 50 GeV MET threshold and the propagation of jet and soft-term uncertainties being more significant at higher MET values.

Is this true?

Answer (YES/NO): NO